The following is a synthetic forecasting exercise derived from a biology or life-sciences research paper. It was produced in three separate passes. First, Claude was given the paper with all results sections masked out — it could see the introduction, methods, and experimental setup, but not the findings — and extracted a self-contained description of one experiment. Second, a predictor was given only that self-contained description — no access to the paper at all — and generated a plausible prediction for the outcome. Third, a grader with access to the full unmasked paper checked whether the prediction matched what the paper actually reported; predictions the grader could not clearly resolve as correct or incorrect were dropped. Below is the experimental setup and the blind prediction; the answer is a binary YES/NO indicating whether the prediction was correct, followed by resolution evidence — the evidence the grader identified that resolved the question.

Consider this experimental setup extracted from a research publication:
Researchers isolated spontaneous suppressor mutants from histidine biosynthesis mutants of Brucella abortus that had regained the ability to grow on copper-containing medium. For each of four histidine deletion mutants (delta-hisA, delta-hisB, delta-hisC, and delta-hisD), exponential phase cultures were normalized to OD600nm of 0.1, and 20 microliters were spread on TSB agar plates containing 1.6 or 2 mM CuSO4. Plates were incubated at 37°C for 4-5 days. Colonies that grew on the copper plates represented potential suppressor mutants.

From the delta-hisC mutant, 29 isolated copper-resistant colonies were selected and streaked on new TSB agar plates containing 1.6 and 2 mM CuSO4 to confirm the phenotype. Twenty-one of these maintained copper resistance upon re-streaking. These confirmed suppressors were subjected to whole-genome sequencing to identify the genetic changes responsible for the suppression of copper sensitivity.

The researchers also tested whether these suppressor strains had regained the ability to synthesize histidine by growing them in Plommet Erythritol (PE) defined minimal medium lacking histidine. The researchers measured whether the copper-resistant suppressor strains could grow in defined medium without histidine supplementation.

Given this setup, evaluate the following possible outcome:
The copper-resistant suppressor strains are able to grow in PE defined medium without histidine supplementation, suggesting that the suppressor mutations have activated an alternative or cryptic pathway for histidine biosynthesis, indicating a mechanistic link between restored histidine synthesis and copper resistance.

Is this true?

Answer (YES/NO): NO